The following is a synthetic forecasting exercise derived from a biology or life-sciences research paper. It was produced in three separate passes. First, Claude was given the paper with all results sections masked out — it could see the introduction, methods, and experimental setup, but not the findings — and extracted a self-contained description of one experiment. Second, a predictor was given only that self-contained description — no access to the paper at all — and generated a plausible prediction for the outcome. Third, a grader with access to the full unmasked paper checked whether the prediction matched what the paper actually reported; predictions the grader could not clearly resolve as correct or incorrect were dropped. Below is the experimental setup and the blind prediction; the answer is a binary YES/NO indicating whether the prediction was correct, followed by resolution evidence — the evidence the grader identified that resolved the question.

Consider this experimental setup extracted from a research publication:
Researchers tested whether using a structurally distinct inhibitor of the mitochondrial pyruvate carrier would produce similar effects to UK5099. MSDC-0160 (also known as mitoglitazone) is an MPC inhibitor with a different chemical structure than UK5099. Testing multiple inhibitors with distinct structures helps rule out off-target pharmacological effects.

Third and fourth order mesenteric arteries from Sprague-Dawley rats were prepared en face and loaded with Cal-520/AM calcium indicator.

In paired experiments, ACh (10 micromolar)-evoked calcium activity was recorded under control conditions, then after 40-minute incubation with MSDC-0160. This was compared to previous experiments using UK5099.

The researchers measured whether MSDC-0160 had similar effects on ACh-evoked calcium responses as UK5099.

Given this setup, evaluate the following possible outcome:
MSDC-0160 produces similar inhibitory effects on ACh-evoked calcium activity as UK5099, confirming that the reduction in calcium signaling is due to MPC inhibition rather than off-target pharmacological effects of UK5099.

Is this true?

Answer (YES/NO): YES